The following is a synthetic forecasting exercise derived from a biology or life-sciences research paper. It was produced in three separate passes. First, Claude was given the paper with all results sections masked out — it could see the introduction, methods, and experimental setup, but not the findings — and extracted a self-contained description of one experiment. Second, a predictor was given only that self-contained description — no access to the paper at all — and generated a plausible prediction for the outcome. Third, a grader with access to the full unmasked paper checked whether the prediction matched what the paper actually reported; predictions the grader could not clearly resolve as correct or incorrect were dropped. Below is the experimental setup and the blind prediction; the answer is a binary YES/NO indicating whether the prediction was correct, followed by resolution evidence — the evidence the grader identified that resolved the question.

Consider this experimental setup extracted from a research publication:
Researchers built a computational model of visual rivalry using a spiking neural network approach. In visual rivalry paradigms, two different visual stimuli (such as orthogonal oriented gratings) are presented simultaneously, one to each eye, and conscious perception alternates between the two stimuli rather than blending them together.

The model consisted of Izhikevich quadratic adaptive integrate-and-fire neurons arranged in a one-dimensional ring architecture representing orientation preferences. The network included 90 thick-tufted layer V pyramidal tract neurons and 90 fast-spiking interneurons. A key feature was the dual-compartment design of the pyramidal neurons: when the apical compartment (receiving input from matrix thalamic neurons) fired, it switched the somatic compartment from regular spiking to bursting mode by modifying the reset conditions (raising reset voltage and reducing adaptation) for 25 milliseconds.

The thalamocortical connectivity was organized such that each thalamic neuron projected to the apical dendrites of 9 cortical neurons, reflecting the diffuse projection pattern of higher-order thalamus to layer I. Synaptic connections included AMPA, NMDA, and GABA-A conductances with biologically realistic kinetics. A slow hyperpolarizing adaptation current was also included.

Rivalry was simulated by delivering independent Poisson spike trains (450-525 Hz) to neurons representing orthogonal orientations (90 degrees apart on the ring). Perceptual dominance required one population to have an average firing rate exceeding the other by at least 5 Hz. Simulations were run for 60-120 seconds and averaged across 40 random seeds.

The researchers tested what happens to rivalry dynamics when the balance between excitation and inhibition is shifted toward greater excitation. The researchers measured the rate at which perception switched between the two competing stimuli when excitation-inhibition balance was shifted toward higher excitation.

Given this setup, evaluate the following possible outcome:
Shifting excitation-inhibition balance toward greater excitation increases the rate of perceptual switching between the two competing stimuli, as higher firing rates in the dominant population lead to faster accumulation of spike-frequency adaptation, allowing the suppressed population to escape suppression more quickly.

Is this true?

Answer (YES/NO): NO